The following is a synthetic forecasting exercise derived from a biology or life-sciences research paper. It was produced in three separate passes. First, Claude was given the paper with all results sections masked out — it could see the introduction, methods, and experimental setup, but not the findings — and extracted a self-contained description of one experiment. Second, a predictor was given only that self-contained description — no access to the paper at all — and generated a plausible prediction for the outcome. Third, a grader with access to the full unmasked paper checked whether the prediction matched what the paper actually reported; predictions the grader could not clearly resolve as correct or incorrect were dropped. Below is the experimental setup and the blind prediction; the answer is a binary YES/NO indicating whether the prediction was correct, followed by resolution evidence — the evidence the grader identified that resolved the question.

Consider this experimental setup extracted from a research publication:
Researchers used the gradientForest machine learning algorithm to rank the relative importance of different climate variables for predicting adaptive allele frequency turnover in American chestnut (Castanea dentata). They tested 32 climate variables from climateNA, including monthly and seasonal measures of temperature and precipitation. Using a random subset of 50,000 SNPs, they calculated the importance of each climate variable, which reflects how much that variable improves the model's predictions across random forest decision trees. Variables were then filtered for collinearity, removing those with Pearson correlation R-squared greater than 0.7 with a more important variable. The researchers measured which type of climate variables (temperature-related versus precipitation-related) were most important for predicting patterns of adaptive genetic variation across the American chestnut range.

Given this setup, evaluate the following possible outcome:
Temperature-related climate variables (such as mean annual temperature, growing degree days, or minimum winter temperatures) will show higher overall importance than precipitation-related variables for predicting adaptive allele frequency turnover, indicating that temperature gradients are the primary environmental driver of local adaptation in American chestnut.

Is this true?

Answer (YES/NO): NO